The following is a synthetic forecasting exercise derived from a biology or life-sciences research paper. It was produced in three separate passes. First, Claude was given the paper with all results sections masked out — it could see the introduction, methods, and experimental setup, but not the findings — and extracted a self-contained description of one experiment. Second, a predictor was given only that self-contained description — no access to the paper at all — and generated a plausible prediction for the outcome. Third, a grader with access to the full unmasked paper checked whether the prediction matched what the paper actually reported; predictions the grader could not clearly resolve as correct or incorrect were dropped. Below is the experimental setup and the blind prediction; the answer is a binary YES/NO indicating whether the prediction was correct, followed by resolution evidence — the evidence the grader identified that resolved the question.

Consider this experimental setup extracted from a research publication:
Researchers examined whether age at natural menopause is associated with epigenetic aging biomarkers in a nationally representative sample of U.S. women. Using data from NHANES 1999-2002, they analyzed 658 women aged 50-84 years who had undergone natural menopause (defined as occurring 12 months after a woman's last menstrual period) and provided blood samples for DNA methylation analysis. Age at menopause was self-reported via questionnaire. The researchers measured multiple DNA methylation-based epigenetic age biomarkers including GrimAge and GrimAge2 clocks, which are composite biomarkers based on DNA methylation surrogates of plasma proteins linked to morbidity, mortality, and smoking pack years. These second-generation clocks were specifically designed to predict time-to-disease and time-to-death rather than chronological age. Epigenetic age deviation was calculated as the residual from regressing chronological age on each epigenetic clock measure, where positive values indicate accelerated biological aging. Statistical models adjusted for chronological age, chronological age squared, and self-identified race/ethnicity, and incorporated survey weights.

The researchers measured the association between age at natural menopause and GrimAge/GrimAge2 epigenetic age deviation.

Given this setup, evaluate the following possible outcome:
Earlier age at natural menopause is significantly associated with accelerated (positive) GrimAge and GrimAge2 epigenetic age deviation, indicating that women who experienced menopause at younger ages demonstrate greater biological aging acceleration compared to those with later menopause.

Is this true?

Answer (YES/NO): NO